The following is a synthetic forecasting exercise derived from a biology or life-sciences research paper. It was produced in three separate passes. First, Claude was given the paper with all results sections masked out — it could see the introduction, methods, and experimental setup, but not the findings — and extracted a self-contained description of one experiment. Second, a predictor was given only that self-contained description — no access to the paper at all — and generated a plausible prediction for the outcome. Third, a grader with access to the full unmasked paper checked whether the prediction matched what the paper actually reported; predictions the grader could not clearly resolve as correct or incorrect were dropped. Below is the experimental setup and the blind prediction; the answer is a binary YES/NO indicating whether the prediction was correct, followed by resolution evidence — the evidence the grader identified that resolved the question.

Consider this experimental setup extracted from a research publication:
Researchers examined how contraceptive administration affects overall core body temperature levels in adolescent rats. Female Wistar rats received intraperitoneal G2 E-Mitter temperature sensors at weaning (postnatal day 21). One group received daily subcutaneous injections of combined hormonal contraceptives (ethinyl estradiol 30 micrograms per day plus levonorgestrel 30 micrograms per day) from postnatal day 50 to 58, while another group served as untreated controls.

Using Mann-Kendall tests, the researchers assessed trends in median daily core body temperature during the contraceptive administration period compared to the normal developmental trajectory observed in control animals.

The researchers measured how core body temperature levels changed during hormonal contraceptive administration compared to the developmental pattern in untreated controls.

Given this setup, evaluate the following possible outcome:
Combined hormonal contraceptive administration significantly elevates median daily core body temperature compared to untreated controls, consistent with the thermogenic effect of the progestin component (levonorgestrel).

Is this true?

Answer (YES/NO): NO